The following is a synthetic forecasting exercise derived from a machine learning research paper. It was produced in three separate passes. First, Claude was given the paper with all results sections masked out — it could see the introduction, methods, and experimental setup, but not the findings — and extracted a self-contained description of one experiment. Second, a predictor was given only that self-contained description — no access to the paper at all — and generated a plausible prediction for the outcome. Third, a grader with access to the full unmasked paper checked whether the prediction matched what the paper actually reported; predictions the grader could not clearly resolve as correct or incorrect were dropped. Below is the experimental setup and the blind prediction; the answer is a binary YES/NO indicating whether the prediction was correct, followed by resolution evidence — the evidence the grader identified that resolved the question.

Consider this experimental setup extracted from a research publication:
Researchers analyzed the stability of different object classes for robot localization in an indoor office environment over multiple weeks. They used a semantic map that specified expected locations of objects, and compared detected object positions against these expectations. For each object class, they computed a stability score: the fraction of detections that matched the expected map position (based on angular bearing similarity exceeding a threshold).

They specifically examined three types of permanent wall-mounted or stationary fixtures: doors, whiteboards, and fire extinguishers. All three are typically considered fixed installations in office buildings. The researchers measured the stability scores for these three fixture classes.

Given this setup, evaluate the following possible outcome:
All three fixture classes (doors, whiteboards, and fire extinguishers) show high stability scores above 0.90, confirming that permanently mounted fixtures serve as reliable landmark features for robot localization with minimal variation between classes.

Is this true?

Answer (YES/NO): NO